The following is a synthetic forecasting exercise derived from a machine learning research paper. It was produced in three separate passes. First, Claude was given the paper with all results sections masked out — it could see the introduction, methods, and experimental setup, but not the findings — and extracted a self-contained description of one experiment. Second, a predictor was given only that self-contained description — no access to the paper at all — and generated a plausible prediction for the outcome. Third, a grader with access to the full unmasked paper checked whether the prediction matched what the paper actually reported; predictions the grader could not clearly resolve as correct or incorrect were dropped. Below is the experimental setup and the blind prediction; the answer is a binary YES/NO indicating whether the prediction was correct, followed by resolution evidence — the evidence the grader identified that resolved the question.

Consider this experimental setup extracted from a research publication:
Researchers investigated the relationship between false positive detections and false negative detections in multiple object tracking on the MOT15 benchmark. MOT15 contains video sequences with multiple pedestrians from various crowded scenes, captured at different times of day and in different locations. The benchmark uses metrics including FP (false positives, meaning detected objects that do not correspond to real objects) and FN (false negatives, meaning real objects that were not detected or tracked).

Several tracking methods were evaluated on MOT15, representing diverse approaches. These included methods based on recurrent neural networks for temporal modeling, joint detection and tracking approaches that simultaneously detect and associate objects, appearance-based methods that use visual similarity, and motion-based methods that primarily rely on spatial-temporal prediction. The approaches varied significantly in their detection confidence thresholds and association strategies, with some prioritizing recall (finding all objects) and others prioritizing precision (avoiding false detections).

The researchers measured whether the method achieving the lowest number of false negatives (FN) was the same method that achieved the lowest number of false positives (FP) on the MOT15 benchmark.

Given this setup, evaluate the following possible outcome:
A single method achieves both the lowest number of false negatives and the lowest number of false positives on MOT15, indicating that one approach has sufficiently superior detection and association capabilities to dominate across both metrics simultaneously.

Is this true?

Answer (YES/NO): NO